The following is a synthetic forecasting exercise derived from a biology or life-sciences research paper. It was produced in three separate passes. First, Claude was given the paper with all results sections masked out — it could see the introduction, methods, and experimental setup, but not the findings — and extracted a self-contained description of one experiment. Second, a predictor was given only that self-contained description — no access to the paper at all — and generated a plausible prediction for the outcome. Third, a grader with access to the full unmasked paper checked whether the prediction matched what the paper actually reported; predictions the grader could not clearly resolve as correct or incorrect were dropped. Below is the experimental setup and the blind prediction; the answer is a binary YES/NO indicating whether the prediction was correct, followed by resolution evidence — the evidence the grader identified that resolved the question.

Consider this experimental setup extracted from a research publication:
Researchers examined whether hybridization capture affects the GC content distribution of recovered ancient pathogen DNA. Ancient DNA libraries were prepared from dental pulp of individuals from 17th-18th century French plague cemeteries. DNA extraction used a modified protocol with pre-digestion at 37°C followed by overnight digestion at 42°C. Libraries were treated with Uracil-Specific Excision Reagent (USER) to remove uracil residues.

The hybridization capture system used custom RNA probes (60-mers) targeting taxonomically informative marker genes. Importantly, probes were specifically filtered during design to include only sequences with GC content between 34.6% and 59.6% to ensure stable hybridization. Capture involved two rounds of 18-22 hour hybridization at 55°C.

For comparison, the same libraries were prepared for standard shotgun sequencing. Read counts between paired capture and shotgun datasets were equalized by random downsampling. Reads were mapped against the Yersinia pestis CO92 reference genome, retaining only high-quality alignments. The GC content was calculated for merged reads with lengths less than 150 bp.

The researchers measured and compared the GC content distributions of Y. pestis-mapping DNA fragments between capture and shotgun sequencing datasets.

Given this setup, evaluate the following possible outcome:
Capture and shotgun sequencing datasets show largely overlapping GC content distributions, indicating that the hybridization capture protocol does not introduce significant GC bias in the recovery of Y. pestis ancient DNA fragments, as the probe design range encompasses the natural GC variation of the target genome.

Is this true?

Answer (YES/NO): NO